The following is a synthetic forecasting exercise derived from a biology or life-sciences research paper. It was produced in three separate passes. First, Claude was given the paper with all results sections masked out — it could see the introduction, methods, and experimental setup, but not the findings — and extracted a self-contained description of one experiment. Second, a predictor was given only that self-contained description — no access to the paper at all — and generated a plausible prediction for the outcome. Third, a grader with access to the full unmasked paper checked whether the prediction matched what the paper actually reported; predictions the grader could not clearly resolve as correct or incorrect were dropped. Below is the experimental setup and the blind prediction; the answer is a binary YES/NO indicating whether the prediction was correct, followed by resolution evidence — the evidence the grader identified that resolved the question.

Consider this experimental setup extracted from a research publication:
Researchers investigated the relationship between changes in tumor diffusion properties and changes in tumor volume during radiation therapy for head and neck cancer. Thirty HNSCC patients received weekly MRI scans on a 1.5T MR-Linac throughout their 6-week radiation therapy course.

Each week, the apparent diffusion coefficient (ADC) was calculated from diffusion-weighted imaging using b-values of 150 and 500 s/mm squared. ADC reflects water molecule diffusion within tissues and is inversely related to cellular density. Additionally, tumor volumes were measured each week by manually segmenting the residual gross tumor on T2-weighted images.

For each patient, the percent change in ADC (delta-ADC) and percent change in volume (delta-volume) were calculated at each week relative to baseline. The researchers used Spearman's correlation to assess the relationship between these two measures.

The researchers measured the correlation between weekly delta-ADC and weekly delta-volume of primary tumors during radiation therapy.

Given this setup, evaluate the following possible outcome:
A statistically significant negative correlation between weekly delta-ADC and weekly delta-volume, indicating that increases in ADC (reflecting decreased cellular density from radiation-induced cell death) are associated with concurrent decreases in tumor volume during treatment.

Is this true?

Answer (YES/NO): YES